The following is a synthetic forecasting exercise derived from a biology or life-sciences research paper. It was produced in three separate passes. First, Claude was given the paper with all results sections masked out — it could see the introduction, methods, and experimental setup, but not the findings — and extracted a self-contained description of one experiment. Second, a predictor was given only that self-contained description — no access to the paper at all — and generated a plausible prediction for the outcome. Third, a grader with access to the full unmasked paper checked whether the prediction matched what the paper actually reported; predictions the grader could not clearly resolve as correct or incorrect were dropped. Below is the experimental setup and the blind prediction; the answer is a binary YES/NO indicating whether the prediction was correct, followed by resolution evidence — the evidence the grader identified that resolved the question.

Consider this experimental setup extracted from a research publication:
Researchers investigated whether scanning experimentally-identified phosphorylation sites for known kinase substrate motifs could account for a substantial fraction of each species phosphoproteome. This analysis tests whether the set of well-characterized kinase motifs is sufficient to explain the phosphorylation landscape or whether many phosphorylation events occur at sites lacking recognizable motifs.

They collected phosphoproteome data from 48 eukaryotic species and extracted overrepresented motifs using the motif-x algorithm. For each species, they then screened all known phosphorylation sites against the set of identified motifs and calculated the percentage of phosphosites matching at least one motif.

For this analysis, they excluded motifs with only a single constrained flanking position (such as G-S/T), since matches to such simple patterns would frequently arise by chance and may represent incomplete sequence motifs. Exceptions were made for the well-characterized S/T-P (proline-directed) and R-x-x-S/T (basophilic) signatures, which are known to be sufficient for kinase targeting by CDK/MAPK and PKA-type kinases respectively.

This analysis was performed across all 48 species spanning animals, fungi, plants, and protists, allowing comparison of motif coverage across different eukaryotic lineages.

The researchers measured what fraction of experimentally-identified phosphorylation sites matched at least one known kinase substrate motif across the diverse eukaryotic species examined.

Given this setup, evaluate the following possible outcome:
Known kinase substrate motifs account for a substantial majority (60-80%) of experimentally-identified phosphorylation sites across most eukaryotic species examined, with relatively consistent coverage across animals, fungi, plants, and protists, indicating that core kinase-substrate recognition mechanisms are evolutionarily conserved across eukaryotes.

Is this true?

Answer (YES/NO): NO